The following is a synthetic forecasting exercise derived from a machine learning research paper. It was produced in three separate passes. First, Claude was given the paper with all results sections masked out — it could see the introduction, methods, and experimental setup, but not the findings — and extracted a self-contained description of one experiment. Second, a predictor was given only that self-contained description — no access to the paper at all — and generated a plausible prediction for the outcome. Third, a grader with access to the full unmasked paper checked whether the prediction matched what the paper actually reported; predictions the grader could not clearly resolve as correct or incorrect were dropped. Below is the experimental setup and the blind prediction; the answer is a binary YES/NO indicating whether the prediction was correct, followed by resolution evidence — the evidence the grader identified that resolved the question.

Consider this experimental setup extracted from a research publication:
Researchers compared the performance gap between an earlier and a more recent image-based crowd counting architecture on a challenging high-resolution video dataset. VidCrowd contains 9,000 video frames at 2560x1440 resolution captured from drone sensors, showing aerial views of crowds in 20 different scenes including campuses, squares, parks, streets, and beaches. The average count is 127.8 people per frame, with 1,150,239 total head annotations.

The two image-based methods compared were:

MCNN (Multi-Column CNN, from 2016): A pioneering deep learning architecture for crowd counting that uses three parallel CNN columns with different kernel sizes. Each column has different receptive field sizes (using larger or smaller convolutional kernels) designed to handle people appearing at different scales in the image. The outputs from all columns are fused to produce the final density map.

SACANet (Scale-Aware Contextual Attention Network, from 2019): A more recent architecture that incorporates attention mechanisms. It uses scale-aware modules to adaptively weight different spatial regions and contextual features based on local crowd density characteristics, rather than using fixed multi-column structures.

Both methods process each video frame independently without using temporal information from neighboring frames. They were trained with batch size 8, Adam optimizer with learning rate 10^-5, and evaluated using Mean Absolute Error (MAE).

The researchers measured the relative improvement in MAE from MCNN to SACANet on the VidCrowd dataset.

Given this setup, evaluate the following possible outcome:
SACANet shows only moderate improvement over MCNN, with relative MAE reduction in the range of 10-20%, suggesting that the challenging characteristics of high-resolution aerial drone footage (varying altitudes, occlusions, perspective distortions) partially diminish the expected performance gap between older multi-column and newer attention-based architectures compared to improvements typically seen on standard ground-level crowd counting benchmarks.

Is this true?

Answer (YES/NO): NO